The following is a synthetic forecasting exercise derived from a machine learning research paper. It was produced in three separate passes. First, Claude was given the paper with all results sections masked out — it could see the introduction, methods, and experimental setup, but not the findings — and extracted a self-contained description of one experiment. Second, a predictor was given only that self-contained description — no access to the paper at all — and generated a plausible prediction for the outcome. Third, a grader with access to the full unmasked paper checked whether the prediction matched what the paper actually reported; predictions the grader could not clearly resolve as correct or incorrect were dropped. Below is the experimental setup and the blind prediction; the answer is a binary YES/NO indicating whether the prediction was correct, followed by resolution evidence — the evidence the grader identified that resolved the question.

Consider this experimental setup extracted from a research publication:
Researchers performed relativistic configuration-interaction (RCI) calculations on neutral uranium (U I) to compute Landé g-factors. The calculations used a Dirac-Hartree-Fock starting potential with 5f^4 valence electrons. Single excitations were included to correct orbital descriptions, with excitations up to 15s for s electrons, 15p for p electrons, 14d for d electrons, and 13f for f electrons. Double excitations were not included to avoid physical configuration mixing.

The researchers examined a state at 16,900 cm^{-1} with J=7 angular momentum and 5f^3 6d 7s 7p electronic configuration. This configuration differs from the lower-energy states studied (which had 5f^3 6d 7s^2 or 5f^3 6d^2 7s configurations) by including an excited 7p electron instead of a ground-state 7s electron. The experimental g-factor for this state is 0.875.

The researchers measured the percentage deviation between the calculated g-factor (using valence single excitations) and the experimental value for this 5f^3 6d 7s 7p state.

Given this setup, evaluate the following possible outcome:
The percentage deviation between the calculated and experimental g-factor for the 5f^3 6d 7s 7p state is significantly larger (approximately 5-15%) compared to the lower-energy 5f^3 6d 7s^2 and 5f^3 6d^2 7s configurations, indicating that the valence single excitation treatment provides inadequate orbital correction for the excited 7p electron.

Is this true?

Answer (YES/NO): NO